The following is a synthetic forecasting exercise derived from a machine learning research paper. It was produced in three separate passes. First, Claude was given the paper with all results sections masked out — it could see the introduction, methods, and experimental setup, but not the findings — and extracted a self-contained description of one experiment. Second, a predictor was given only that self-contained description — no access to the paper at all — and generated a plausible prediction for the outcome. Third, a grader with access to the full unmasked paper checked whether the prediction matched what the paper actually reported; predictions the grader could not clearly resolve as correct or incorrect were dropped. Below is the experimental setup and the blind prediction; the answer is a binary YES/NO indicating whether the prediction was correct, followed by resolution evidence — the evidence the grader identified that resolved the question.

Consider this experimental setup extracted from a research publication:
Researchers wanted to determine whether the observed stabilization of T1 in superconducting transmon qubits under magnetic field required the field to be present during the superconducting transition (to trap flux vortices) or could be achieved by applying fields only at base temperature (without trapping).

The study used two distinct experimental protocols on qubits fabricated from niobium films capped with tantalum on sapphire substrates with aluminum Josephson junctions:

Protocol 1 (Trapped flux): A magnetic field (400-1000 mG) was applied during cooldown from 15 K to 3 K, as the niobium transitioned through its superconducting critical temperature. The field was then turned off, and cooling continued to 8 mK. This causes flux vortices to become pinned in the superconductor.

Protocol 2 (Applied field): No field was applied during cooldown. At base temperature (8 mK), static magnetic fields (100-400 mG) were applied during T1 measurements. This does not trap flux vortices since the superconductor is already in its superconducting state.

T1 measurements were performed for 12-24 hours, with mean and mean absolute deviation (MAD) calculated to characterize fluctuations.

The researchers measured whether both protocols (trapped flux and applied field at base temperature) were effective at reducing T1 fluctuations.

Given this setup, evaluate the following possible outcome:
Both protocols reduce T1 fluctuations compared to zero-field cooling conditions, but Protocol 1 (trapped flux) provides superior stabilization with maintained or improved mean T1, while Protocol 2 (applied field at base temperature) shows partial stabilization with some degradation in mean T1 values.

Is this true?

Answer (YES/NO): NO